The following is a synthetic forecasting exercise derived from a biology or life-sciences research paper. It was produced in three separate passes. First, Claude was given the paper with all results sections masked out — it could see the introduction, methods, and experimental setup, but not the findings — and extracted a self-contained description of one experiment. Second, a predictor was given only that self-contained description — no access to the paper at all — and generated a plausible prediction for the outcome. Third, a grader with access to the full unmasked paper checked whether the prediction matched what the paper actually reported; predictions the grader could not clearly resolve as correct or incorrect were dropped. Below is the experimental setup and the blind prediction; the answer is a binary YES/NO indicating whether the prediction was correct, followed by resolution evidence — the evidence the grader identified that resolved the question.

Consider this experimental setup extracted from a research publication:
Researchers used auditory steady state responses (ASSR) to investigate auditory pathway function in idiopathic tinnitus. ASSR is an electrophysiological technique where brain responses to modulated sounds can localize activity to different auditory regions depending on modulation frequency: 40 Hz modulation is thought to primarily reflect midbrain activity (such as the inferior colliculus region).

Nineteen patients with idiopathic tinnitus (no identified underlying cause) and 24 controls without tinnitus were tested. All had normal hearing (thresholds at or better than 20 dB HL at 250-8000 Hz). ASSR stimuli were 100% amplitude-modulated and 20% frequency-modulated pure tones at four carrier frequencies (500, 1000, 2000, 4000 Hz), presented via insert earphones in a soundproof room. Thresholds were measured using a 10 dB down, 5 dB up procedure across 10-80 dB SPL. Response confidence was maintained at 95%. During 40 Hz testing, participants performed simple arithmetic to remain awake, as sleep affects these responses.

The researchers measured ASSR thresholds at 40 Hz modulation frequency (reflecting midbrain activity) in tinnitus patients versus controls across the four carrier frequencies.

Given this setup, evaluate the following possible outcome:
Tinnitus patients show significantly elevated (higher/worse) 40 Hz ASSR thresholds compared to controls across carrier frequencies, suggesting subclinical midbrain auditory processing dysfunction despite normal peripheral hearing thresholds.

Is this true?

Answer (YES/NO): YES